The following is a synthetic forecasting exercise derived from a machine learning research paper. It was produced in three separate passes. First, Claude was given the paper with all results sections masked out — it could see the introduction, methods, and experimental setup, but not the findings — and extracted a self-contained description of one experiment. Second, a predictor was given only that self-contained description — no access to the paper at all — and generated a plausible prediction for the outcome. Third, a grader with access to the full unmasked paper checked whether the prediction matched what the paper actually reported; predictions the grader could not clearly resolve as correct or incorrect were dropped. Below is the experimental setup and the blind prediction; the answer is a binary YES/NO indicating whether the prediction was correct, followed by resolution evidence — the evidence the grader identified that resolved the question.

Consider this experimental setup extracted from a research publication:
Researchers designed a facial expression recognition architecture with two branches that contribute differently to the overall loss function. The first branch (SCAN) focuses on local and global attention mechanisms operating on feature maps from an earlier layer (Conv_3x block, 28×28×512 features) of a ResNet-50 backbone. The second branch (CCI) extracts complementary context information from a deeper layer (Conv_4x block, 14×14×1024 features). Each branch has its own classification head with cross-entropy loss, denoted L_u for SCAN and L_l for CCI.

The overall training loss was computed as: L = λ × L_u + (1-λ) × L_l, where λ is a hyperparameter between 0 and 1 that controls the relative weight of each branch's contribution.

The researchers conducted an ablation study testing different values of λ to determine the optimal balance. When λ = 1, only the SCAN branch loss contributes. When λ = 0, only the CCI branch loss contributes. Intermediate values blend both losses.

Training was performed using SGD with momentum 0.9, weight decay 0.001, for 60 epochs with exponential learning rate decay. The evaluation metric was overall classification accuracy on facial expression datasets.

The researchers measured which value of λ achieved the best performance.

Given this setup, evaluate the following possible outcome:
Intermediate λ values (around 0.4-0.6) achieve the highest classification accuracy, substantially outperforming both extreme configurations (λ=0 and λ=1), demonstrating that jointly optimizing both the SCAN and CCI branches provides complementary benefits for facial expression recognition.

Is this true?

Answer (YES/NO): NO